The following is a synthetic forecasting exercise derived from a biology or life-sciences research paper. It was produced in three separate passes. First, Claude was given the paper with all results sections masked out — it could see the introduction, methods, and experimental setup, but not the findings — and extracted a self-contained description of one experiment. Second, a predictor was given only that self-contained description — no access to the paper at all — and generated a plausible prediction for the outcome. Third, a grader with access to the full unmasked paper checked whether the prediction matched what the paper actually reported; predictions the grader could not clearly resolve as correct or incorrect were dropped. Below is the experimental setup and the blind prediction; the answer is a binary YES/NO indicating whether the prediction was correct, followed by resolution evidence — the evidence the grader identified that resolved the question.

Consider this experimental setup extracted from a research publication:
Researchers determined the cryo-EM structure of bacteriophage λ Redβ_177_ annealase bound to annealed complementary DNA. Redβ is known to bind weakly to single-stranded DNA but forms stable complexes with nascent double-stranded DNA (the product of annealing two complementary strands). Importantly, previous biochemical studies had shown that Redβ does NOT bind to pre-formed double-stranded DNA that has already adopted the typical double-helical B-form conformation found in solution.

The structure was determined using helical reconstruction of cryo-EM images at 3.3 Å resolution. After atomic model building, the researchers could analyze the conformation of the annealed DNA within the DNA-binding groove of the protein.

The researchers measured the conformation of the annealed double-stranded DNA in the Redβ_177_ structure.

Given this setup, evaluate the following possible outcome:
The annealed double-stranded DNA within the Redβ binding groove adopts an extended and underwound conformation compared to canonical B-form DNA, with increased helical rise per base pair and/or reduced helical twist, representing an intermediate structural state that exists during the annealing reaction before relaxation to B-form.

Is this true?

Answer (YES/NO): NO